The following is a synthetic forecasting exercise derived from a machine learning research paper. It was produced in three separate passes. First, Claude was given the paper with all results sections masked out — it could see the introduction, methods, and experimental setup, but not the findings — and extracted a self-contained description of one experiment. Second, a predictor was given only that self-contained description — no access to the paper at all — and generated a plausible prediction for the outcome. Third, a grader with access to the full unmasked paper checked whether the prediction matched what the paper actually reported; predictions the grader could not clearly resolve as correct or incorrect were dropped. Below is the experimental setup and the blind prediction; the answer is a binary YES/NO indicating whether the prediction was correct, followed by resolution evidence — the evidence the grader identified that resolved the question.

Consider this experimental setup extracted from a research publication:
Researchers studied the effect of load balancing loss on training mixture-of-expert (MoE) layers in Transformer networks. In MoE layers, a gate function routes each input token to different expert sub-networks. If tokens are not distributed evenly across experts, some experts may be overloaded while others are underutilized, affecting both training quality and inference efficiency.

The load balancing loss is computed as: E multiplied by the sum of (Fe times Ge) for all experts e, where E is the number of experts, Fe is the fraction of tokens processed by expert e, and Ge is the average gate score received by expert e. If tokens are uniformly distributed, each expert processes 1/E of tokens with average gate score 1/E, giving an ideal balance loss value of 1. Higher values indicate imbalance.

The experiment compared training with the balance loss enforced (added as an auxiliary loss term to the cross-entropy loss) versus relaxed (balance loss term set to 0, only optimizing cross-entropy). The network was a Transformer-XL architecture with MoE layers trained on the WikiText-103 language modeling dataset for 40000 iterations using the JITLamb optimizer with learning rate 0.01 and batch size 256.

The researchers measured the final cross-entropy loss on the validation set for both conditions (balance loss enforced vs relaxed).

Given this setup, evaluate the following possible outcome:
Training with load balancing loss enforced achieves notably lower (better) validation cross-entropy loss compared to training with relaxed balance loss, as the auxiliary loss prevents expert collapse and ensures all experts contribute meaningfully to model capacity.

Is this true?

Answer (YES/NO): NO